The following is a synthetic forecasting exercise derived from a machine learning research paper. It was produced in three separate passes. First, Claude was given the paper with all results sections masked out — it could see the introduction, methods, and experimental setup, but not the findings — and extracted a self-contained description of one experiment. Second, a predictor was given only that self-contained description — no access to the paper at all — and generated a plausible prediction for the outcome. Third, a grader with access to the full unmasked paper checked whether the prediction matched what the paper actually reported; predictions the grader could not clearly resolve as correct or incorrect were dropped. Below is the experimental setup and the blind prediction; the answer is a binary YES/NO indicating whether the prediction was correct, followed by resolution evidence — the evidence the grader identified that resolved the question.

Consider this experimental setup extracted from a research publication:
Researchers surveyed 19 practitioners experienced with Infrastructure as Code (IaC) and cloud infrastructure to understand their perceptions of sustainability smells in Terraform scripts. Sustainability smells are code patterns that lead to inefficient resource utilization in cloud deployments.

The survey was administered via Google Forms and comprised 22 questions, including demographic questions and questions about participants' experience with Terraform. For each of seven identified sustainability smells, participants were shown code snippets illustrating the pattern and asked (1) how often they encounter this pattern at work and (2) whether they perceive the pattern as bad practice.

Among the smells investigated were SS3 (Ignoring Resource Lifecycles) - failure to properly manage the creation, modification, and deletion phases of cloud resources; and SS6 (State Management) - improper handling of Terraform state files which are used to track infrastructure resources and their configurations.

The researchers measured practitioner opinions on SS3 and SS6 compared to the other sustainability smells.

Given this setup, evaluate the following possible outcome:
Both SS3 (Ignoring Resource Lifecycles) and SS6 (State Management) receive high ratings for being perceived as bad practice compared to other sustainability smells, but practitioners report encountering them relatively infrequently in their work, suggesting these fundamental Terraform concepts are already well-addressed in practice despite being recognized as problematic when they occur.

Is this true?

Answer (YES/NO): NO